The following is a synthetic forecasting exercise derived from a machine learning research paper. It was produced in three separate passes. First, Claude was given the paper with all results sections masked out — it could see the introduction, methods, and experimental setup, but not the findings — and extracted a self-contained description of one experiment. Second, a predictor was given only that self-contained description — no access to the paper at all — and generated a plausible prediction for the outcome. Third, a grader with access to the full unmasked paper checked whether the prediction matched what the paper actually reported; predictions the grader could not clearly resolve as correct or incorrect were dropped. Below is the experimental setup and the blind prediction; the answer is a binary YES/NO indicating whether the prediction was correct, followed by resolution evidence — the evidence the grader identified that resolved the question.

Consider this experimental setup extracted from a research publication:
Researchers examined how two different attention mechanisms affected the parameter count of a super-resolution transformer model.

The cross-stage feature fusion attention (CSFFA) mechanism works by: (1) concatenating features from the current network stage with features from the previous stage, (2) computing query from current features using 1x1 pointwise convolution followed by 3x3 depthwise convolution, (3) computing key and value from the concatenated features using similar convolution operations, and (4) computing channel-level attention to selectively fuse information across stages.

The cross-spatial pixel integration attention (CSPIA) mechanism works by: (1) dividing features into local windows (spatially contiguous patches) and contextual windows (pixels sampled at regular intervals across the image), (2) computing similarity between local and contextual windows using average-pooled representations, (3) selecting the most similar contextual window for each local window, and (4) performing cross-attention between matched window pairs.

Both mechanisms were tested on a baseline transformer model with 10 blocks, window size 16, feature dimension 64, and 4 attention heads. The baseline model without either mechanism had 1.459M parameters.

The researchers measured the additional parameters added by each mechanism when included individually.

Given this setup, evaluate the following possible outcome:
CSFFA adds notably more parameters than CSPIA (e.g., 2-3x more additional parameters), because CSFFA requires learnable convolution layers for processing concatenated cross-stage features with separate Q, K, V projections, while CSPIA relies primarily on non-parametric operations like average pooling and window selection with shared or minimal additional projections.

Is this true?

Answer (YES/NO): NO